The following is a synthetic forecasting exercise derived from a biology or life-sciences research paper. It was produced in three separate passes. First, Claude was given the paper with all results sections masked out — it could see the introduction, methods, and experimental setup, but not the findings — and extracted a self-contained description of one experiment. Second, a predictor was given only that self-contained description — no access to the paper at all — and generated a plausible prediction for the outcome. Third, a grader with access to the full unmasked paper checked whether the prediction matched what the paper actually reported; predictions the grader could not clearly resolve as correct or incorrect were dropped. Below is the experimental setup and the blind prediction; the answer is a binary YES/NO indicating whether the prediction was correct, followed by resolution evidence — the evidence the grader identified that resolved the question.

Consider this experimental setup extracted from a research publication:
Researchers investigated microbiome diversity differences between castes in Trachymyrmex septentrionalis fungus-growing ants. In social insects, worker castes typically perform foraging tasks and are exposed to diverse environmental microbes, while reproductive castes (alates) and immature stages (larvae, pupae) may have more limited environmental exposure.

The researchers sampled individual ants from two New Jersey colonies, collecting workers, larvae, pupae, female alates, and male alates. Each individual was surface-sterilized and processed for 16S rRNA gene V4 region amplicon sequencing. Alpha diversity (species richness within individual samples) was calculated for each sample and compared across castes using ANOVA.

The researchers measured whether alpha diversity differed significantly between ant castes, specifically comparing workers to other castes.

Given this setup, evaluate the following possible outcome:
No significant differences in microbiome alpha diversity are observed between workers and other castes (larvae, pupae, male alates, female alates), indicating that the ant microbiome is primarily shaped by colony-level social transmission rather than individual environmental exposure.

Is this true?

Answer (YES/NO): NO